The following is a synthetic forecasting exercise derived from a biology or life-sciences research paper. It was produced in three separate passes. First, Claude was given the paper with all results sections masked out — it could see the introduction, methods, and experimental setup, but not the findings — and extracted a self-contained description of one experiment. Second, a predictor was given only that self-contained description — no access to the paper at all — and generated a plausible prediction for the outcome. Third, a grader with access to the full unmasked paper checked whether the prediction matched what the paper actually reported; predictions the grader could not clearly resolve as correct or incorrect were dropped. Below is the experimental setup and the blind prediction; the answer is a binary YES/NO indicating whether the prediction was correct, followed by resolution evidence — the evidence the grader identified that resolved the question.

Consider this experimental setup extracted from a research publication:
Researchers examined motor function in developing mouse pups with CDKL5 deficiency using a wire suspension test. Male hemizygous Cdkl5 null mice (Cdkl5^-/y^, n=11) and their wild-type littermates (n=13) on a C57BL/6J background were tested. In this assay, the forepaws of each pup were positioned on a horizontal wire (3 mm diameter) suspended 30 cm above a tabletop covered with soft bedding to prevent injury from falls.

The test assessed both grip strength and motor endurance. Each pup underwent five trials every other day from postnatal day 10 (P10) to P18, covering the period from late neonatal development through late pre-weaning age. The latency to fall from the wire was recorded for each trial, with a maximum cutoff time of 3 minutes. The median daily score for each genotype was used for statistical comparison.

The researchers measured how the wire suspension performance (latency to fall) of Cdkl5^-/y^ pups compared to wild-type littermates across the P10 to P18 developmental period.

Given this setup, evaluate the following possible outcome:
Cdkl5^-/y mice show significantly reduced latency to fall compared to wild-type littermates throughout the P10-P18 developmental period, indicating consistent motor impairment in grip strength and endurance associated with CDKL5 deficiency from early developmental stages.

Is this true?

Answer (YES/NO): NO